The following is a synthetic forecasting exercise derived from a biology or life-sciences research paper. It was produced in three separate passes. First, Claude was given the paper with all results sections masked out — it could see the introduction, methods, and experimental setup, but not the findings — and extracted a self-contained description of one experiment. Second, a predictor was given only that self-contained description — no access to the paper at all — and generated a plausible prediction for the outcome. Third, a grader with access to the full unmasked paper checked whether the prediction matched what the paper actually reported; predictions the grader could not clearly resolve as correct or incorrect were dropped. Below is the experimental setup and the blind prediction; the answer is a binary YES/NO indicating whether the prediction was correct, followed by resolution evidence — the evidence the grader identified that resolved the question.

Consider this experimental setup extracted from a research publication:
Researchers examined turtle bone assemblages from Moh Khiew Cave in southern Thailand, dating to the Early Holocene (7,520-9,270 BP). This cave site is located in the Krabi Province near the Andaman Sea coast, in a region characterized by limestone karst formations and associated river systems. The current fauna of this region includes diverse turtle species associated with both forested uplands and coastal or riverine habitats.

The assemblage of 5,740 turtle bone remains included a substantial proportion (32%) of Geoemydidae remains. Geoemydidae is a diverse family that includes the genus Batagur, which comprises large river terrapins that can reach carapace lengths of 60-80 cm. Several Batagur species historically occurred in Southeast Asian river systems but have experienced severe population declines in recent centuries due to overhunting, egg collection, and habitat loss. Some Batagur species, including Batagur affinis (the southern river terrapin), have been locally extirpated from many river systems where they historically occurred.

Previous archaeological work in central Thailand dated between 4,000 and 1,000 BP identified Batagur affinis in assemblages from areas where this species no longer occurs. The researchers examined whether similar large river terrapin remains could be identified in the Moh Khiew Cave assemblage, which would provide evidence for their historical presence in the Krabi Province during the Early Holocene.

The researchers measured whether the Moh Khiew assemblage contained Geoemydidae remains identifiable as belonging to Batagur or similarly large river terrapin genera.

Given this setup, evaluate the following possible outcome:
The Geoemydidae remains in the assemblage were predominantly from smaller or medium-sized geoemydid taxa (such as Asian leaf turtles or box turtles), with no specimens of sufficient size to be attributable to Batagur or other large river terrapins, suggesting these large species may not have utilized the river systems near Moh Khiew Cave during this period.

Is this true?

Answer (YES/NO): NO